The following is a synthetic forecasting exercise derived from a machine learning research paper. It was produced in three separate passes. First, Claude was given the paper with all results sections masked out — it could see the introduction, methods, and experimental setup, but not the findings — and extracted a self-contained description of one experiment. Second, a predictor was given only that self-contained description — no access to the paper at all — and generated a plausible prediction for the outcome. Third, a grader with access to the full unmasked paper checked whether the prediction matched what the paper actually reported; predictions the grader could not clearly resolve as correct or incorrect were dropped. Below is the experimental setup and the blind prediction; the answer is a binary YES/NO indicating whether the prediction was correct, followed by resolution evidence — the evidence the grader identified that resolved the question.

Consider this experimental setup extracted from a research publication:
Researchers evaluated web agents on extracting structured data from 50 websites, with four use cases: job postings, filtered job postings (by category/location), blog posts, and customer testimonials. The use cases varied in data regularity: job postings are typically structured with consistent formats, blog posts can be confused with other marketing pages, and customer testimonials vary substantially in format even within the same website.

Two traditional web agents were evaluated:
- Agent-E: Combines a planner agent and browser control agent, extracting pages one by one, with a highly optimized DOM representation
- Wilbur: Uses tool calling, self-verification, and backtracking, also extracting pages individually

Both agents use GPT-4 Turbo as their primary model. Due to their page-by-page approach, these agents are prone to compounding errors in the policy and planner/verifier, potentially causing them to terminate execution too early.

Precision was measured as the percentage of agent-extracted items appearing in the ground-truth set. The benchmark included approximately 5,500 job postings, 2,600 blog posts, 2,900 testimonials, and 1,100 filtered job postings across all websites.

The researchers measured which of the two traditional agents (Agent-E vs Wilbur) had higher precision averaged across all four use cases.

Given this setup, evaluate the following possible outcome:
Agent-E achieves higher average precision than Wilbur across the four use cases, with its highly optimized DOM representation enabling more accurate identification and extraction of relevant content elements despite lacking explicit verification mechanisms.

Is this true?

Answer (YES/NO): NO